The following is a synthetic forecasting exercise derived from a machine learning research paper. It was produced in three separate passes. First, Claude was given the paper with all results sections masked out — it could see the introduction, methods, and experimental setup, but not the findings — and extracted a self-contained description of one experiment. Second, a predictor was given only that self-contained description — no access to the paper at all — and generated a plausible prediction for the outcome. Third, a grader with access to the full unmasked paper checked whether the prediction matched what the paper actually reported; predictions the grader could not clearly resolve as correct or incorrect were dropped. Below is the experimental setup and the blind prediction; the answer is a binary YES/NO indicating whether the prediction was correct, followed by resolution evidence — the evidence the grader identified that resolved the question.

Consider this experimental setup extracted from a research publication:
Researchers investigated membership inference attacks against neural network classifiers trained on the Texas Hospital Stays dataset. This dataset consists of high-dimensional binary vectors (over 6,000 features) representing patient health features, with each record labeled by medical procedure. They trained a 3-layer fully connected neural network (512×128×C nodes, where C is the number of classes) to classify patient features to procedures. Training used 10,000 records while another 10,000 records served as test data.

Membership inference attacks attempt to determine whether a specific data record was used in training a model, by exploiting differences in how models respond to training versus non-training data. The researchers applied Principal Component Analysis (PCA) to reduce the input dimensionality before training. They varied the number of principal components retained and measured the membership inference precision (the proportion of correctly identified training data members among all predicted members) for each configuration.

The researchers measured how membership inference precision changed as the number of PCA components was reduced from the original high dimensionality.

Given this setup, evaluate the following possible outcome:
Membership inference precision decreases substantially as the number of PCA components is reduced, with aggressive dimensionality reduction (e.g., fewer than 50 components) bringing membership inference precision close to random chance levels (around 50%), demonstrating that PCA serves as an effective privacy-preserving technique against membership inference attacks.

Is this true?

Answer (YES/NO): NO